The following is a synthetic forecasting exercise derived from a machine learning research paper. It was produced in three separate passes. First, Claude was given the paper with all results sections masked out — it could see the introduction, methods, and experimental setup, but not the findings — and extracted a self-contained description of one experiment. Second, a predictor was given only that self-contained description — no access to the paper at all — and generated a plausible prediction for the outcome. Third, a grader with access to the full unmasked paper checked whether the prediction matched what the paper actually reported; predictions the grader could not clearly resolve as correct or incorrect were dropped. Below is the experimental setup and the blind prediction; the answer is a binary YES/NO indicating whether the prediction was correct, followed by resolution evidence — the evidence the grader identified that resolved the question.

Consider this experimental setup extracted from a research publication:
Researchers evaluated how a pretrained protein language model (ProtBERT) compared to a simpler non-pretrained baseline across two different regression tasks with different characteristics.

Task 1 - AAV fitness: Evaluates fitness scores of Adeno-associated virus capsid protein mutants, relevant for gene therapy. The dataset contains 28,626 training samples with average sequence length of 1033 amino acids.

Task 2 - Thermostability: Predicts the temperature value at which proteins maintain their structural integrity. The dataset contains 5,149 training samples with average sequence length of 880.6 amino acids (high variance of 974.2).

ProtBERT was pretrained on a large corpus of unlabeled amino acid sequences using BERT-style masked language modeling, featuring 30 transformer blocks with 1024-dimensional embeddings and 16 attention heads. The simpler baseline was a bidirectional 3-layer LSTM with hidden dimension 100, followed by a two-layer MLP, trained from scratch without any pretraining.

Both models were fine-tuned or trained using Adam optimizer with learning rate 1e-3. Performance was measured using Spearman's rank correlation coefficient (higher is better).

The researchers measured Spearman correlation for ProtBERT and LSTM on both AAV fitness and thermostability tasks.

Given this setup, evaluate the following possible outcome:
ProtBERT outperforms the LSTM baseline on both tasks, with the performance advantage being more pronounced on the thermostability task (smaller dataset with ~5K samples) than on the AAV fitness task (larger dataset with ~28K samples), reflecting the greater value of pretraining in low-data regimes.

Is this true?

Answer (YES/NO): NO